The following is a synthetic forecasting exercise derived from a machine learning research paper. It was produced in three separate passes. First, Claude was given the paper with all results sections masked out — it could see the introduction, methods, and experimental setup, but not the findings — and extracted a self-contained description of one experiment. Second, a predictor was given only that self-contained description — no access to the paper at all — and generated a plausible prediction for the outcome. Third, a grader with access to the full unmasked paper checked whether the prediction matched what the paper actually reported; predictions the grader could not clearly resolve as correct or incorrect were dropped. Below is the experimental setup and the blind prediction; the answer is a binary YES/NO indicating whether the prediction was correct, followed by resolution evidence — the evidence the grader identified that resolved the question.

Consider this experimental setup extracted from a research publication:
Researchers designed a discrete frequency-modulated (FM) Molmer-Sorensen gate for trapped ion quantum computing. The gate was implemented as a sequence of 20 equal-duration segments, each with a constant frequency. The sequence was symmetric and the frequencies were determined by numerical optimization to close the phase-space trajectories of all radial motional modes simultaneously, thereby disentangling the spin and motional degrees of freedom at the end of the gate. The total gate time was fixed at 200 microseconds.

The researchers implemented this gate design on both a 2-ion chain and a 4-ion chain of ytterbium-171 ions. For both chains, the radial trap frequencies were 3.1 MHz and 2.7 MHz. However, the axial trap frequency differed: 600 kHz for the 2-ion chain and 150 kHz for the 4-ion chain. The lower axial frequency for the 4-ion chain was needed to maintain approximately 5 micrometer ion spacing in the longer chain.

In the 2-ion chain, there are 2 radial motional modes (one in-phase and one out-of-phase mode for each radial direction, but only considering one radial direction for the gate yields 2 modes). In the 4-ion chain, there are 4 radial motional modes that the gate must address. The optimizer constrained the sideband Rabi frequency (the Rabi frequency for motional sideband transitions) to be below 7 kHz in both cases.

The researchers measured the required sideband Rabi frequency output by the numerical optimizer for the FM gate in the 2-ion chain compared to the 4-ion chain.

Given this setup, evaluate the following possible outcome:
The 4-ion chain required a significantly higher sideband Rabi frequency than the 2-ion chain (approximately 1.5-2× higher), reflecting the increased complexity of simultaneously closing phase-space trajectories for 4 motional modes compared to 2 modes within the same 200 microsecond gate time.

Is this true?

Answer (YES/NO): NO